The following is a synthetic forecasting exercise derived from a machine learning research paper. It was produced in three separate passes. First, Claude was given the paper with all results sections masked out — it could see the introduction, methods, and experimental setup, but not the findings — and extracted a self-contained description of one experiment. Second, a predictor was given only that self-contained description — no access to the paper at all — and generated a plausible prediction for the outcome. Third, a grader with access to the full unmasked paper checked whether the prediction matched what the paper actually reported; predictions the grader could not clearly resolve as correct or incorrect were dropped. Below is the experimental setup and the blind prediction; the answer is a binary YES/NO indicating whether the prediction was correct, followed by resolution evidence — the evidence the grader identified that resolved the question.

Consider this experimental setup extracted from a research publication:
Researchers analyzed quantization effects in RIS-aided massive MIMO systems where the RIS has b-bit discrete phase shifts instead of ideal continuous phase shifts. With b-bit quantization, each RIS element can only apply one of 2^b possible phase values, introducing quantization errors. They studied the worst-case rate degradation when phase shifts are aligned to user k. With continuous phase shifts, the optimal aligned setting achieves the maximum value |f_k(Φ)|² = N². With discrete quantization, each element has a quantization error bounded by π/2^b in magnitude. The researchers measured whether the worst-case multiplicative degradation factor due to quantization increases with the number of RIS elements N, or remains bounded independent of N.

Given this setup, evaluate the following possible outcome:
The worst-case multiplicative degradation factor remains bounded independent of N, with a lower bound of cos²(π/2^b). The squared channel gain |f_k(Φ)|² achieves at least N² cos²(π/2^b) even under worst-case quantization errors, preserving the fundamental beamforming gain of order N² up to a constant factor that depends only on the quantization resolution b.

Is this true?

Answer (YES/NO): YES